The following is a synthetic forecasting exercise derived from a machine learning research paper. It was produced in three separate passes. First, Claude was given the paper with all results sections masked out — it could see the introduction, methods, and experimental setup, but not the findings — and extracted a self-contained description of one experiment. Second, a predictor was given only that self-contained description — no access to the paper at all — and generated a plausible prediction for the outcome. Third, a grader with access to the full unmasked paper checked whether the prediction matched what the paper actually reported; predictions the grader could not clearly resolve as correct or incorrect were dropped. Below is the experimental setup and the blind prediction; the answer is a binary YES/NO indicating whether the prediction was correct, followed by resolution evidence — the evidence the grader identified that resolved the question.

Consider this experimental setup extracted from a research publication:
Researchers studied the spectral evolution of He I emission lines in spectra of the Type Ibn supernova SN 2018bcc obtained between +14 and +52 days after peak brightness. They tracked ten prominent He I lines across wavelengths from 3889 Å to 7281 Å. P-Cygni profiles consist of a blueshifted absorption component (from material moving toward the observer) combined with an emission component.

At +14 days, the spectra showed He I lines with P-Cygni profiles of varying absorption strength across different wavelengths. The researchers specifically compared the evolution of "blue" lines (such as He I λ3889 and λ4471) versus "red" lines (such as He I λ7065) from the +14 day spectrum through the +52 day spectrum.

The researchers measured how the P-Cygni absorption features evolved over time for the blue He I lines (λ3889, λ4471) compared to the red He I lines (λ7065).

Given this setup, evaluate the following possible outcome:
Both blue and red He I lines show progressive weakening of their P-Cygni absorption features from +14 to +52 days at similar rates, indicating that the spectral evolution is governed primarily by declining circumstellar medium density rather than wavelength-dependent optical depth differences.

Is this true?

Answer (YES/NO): NO